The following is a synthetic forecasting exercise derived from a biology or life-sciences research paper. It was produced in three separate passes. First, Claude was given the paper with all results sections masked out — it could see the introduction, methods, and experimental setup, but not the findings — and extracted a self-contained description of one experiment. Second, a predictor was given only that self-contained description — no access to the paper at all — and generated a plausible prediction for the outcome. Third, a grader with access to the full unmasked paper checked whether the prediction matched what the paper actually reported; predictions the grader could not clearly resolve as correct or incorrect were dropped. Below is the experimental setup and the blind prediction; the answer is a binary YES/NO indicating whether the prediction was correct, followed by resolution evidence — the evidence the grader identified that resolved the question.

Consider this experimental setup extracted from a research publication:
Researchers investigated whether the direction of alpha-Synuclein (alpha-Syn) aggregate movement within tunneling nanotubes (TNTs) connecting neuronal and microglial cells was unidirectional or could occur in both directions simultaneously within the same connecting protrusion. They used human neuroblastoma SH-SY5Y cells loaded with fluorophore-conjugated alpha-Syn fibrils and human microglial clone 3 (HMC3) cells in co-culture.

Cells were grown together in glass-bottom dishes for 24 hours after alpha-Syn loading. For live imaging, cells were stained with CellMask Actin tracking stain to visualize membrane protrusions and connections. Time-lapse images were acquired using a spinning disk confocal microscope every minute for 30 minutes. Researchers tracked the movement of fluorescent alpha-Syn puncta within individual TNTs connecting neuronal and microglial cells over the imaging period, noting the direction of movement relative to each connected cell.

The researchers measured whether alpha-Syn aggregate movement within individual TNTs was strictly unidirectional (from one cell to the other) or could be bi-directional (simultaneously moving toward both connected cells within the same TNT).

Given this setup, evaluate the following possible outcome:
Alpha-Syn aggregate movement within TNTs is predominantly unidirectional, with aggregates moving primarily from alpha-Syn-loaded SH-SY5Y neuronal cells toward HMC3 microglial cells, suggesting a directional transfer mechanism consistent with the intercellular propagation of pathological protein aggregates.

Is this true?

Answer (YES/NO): YES